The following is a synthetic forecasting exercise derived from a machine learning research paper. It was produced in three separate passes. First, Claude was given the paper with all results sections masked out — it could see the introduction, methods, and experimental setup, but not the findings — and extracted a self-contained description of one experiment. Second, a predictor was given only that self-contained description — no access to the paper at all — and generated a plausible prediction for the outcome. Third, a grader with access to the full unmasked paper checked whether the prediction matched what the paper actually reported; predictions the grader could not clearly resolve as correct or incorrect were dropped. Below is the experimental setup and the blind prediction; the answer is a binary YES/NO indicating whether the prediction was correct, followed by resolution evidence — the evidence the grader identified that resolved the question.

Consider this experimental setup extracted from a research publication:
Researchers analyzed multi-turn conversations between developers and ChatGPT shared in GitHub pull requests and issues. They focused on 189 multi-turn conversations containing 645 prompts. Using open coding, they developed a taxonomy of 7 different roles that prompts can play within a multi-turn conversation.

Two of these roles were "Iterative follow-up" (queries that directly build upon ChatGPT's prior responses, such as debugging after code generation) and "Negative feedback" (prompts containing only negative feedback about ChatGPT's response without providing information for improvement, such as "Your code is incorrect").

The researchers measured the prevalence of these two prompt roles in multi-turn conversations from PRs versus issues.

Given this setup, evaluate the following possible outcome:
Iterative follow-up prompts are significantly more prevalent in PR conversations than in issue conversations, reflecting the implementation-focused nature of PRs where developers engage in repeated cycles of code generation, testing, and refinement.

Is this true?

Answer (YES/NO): NO